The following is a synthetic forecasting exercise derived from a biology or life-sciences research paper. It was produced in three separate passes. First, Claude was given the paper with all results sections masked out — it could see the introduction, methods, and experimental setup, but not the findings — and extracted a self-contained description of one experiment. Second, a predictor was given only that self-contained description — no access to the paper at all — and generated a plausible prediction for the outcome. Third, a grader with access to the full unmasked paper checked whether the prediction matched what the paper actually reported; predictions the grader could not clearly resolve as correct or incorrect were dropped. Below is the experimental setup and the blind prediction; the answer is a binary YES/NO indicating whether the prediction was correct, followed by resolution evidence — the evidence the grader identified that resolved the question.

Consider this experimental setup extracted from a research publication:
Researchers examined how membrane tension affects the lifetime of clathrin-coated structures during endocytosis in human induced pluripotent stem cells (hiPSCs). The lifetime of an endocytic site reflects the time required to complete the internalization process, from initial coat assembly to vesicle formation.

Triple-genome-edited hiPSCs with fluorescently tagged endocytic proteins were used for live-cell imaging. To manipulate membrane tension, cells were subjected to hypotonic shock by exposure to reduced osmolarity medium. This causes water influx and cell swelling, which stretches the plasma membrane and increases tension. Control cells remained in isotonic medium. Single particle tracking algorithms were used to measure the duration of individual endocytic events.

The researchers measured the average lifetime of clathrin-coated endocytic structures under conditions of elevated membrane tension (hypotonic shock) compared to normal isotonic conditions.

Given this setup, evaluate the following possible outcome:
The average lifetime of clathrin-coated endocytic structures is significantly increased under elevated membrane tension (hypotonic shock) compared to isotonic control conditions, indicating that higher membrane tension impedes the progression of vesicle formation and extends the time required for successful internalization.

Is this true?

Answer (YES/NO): YES